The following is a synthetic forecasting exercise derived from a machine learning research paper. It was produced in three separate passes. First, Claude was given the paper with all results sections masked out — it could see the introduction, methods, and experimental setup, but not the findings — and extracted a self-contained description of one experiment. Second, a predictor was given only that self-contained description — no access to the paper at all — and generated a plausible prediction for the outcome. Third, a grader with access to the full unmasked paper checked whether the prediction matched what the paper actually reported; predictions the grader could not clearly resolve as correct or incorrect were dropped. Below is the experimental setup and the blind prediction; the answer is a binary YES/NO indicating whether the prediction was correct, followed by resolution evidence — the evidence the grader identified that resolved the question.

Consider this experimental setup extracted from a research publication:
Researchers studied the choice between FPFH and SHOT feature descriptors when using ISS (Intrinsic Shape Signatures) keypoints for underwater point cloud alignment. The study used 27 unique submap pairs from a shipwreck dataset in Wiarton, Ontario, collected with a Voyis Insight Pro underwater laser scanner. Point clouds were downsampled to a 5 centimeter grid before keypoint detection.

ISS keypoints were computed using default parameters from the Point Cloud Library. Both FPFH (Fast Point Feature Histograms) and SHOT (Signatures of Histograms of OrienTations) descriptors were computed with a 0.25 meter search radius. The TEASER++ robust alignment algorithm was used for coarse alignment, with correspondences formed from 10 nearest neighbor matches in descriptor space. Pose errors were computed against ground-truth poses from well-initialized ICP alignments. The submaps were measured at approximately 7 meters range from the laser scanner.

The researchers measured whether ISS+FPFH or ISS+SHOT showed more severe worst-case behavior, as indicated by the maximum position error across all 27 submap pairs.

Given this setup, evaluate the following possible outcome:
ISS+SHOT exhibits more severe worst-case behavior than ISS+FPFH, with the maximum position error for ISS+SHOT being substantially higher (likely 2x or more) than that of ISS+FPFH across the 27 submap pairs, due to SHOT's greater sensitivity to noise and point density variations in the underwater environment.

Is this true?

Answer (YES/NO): YES